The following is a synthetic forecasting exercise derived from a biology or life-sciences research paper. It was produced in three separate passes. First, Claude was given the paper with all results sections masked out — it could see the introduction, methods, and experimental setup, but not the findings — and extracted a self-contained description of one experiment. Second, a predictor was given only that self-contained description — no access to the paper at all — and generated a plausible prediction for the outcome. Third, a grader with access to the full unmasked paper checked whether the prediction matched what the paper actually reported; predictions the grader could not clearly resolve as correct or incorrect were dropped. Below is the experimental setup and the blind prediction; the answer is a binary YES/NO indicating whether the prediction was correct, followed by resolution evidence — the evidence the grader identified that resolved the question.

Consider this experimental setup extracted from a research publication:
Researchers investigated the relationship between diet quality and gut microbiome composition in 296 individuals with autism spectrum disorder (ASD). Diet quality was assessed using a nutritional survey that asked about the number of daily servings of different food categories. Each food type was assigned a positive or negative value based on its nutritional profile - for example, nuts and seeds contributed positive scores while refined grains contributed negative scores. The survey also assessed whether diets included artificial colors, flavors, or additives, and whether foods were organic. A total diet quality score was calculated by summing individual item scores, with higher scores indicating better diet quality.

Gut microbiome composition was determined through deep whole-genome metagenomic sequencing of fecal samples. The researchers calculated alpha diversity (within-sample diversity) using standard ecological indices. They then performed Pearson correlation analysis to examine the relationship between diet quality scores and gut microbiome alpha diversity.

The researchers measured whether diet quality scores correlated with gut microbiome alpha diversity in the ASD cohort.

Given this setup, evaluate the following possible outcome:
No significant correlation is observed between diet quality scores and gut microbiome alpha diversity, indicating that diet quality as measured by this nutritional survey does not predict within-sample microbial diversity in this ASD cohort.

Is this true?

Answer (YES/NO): YES